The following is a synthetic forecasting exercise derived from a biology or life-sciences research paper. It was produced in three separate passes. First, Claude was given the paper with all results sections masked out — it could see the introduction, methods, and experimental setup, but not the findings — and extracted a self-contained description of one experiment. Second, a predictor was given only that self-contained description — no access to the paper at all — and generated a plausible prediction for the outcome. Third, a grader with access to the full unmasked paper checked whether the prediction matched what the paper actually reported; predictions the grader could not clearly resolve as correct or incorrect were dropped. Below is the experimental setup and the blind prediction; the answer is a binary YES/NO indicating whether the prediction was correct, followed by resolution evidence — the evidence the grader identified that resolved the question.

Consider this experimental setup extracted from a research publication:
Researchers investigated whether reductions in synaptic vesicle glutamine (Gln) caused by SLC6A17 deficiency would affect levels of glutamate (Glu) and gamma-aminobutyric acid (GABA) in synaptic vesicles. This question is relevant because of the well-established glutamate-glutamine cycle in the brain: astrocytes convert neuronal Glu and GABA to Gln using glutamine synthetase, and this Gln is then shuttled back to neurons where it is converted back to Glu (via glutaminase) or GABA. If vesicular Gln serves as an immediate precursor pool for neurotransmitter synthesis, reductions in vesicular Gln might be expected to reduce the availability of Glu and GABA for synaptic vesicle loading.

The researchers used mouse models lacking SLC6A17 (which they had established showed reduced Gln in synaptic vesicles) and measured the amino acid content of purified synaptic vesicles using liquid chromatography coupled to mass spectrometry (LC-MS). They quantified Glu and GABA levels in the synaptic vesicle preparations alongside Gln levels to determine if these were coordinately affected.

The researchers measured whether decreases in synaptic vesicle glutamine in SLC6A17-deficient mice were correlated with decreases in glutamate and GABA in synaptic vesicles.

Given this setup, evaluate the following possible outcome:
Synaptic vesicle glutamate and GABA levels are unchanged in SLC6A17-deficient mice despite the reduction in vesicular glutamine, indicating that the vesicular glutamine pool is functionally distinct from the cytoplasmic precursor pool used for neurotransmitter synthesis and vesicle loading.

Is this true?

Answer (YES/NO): YES